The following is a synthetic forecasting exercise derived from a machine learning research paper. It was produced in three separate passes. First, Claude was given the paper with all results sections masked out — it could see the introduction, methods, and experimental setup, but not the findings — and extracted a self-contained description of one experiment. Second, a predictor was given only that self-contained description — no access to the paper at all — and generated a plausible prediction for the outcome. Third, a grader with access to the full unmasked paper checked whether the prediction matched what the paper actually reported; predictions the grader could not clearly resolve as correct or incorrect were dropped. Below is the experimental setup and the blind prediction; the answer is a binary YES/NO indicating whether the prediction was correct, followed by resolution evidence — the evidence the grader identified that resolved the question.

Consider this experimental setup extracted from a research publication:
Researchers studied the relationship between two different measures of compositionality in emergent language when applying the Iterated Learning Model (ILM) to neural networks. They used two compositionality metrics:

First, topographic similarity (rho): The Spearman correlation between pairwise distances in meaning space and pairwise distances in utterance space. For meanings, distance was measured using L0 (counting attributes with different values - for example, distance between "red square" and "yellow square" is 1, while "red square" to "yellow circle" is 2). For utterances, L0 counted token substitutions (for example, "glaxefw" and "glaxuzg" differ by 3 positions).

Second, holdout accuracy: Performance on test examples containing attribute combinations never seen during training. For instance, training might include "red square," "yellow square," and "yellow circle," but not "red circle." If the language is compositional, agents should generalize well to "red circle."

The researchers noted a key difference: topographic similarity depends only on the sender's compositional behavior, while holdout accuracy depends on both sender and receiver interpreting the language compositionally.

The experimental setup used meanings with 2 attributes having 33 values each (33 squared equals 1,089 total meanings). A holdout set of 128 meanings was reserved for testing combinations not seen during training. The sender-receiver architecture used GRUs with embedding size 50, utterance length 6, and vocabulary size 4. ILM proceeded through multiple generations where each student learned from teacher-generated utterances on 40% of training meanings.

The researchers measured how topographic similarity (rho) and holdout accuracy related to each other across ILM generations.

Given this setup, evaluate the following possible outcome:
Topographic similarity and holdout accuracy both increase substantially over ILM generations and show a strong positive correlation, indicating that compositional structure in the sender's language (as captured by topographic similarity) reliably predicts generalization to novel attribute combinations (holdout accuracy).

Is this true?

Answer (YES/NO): NO